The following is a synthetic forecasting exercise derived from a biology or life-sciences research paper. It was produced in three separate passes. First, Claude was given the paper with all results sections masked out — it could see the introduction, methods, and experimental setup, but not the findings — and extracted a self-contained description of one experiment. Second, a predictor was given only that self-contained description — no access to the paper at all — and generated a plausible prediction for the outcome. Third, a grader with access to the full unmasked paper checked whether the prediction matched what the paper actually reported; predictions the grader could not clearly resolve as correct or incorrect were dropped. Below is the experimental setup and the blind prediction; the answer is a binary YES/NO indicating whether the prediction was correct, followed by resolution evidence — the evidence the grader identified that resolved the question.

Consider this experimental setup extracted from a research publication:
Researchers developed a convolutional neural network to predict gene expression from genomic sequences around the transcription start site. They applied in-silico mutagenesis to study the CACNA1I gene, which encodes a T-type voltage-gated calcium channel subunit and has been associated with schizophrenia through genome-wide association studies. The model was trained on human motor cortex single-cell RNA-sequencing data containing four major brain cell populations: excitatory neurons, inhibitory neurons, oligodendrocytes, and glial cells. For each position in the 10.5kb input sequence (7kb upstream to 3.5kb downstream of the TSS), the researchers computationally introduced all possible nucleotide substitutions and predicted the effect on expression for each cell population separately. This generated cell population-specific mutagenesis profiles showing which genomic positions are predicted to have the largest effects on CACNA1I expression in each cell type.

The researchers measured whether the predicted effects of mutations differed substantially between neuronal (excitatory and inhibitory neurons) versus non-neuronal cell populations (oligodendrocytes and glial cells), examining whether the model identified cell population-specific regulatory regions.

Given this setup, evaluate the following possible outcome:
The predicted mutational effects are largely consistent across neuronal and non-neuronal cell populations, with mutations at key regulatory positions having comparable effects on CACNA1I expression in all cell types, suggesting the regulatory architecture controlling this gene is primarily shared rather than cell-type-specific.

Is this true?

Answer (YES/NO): YES